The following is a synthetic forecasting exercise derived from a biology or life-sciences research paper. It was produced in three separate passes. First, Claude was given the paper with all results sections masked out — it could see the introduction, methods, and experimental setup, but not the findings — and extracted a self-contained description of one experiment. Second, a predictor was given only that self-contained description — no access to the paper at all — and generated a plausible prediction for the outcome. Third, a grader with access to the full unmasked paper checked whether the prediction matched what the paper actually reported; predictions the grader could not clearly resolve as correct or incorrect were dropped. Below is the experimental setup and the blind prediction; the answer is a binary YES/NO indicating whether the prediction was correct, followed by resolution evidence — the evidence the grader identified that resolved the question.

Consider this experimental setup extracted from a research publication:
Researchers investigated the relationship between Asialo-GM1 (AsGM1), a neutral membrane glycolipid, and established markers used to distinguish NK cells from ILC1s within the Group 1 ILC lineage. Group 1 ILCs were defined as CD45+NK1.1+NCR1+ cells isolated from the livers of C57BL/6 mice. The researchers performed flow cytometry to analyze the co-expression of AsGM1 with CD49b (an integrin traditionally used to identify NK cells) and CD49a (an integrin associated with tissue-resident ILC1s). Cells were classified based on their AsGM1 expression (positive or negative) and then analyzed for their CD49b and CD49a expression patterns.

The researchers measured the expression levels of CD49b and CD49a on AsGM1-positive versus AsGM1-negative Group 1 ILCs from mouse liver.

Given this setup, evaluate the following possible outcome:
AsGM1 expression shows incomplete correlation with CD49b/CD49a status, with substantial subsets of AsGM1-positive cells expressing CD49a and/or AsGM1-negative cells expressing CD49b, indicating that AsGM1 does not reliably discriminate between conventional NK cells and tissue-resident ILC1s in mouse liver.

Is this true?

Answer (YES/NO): NO